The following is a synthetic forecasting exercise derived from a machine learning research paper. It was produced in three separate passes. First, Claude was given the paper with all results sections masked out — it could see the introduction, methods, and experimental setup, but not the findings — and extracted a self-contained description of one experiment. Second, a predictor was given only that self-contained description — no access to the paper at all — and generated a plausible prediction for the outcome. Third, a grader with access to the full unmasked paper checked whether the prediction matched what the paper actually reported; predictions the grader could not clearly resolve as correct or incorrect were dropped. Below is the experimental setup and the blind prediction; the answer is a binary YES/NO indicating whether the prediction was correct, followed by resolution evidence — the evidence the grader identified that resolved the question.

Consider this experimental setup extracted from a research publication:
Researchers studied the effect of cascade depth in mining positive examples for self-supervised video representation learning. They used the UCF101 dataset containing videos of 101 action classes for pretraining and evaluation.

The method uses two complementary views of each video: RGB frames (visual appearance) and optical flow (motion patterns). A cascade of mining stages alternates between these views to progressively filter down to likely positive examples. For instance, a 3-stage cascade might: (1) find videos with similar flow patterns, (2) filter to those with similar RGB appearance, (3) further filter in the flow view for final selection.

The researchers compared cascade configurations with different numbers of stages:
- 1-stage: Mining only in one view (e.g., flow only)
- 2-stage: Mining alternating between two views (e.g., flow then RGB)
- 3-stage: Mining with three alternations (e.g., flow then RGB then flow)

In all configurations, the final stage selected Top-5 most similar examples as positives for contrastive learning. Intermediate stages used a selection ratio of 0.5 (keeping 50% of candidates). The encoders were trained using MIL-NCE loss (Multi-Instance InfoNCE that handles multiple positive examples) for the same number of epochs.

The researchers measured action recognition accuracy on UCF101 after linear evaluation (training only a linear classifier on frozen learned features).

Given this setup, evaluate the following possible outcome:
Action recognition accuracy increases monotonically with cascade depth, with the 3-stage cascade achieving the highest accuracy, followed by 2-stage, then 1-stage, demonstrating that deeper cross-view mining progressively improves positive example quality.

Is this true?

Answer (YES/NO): NO